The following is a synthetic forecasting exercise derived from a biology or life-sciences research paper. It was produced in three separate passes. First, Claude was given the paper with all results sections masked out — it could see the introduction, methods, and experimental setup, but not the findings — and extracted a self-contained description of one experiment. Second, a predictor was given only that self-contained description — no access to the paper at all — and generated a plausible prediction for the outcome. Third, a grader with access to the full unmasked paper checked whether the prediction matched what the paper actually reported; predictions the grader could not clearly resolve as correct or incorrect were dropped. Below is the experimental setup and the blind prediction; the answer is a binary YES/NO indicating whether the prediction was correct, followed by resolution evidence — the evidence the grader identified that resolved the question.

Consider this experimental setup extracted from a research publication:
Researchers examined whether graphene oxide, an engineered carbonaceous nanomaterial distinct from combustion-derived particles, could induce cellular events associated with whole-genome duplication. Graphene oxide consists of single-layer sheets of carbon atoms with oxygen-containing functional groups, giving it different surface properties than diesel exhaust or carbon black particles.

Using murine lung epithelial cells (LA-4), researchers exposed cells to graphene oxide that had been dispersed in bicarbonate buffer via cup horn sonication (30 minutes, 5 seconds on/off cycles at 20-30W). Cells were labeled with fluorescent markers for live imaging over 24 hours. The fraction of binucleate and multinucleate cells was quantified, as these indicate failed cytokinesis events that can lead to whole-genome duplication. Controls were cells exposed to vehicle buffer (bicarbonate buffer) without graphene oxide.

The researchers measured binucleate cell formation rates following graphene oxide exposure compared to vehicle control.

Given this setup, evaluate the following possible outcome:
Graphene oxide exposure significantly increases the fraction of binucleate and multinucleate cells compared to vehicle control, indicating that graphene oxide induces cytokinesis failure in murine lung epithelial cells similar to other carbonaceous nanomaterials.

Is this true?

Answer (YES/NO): NO